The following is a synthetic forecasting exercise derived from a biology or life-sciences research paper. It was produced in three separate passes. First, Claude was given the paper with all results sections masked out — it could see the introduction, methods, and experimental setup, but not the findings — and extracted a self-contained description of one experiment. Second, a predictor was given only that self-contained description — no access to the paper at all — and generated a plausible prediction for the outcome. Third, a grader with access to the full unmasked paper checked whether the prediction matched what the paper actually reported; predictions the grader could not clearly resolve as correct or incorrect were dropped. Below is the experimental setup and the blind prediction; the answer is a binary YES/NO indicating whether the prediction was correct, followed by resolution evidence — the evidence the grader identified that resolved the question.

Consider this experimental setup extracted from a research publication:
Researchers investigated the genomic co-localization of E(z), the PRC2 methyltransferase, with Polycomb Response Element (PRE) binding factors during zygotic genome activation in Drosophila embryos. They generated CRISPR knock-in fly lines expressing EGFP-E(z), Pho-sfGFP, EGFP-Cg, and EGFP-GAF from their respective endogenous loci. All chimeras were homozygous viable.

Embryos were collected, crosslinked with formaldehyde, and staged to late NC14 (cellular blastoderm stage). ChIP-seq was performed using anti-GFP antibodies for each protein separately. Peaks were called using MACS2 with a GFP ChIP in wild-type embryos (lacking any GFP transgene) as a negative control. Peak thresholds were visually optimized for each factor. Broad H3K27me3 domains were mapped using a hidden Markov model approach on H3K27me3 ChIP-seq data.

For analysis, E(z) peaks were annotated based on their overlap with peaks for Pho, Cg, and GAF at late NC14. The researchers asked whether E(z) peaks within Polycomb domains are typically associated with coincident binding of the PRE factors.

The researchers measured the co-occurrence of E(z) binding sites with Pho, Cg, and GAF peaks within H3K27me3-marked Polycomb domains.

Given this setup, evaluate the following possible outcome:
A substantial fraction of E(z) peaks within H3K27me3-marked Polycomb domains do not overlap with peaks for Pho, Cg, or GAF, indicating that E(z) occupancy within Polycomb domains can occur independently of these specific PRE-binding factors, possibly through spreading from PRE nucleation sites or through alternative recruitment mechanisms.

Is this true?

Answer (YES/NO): NO